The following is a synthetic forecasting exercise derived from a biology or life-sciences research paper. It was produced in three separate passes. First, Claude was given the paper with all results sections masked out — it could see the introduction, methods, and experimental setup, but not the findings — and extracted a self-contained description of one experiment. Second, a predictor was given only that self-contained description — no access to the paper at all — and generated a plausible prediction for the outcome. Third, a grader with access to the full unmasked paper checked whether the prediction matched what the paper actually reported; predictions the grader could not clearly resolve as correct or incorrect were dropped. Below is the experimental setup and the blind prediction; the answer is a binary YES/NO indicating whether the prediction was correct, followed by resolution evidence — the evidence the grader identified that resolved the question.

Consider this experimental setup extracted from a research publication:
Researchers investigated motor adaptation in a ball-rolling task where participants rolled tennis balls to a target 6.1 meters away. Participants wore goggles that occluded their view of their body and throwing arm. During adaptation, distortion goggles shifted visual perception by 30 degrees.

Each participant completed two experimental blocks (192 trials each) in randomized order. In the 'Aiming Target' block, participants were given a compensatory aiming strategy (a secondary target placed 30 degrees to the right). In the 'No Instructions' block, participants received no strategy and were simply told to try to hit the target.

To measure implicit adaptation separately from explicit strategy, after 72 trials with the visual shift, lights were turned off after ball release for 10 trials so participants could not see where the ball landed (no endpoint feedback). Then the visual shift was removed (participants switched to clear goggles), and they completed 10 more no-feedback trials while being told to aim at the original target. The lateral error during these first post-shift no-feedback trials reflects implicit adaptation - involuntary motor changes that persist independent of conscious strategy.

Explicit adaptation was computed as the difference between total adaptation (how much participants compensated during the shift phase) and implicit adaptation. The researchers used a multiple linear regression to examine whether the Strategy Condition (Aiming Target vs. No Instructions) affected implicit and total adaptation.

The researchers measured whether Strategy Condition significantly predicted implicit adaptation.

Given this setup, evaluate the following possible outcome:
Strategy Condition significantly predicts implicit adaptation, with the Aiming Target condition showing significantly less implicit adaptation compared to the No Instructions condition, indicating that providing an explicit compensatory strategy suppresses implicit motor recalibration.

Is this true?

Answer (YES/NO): NO